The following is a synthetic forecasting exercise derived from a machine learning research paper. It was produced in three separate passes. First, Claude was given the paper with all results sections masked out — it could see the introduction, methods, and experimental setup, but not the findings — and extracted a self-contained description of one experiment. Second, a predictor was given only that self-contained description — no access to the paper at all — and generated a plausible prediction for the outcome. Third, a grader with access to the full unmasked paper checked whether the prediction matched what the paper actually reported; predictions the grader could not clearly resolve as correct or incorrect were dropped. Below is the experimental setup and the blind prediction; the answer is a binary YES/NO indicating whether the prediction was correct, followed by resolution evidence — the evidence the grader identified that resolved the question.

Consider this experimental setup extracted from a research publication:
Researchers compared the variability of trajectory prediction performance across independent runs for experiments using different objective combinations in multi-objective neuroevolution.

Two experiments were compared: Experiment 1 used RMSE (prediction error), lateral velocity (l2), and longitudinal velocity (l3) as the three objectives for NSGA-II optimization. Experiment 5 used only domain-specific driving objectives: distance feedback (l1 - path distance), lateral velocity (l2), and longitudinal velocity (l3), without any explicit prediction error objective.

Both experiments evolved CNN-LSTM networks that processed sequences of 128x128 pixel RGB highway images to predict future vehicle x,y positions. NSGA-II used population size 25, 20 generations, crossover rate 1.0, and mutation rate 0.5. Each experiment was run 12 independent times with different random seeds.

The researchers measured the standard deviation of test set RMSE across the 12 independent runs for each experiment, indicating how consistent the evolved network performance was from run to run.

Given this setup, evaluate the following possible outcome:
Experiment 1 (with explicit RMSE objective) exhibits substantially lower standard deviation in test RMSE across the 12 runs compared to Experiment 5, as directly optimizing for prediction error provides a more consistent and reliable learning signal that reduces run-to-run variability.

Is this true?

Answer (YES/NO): YES